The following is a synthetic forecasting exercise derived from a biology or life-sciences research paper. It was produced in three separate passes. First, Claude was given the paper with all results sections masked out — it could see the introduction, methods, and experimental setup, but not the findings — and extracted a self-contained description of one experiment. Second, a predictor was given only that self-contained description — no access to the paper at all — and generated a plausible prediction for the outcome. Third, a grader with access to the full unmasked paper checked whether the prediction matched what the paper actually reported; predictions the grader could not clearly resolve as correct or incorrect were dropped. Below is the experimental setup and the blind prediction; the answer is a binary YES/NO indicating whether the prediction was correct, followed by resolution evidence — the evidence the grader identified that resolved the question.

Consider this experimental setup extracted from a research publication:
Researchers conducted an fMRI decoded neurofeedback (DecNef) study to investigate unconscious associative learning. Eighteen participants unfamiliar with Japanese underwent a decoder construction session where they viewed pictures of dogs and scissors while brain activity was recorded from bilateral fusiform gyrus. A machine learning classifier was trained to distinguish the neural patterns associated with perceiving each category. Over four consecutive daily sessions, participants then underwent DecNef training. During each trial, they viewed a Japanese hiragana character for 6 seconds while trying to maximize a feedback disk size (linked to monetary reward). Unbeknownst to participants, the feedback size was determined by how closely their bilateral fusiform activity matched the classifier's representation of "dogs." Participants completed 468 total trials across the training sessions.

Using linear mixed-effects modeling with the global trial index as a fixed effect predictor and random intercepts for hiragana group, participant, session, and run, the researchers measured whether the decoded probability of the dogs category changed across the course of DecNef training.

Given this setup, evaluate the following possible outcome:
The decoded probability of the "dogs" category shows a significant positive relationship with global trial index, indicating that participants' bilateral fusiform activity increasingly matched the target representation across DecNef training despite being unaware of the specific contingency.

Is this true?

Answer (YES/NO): YES